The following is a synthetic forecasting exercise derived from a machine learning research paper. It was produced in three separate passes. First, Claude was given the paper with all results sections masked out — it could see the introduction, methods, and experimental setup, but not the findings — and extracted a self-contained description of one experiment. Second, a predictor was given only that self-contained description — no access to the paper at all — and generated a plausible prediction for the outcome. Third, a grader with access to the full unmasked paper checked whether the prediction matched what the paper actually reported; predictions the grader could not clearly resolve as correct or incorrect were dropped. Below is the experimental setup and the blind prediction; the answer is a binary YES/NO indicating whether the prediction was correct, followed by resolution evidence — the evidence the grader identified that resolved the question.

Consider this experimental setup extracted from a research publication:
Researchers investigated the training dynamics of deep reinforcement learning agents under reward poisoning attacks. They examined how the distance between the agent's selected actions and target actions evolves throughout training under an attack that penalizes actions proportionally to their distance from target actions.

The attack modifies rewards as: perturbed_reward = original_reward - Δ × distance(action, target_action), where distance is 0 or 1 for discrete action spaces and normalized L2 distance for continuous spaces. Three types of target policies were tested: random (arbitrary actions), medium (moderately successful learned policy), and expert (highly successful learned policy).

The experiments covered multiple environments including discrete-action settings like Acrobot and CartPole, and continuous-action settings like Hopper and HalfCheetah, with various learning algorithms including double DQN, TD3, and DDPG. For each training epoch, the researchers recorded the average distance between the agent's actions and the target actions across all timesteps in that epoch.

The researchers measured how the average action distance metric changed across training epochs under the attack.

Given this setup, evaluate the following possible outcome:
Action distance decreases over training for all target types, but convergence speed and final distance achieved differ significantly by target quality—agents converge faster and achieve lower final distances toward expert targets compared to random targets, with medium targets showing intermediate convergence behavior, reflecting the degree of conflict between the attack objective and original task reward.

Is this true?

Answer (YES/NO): NO